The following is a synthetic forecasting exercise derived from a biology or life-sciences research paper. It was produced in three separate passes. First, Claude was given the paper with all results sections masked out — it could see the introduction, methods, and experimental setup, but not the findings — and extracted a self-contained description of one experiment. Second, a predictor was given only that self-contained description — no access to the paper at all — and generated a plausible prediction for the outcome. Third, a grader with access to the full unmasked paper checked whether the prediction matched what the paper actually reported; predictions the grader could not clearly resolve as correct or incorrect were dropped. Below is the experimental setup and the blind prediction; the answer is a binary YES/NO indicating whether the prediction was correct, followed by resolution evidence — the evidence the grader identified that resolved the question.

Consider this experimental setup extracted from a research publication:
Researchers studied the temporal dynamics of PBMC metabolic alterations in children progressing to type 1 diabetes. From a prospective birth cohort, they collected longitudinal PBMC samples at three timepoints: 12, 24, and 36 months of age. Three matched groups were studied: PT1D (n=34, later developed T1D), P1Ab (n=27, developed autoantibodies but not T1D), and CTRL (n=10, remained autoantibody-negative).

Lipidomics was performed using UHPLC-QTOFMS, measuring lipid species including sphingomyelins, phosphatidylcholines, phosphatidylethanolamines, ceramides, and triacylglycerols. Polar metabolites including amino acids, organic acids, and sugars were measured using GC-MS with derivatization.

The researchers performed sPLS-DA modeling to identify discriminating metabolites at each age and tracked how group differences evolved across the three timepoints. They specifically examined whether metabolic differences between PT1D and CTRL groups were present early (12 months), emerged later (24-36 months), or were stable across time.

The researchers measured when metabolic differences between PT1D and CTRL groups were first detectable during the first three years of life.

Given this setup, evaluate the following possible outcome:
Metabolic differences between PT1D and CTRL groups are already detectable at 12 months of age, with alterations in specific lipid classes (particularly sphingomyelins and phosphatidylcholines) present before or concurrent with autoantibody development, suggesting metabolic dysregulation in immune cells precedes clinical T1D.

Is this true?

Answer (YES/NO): NO